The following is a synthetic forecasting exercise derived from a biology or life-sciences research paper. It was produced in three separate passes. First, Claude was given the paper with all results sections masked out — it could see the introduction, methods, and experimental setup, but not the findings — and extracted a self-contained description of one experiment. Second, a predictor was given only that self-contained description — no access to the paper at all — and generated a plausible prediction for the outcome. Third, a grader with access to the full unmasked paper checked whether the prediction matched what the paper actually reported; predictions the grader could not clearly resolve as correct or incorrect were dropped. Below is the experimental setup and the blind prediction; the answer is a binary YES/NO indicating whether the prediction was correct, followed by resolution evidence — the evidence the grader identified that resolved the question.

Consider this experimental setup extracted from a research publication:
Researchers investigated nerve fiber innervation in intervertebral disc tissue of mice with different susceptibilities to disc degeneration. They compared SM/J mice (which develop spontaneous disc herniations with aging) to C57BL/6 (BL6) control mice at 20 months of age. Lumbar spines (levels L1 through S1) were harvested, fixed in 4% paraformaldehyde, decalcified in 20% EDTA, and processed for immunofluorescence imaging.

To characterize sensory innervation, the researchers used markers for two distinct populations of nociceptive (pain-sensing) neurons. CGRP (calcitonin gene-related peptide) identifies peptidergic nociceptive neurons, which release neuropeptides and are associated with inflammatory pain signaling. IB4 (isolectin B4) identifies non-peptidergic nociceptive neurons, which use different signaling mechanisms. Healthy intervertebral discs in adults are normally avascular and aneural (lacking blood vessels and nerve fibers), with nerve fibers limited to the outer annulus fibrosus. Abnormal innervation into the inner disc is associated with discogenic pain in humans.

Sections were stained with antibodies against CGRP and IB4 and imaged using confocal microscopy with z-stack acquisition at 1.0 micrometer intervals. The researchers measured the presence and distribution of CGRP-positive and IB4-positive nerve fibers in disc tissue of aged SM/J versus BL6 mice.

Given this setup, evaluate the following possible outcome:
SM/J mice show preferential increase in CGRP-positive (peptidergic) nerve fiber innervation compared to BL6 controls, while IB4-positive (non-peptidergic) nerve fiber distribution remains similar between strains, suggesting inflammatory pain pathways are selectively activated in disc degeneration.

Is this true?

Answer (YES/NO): NO